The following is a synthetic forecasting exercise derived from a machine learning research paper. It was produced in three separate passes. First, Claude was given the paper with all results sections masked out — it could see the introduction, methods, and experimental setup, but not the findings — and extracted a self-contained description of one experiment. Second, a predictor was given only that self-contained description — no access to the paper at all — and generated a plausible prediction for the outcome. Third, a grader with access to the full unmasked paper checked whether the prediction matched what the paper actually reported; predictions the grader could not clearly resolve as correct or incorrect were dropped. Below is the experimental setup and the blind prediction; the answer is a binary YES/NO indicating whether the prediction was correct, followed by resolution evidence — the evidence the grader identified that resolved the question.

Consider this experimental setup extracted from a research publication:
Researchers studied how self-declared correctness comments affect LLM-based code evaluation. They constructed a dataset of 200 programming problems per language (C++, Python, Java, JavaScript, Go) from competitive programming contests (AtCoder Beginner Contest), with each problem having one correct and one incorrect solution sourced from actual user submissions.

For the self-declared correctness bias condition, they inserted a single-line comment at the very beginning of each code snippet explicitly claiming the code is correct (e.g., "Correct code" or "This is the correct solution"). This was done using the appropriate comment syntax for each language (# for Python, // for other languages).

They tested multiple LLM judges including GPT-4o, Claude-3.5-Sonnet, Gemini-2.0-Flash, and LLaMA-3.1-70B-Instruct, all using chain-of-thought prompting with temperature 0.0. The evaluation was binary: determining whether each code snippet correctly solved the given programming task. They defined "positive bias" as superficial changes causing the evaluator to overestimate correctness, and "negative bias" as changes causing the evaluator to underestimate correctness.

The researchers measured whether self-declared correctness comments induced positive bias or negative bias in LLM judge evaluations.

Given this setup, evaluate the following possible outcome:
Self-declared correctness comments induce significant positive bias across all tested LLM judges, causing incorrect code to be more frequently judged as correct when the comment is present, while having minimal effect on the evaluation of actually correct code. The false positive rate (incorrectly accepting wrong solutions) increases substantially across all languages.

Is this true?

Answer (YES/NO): NO